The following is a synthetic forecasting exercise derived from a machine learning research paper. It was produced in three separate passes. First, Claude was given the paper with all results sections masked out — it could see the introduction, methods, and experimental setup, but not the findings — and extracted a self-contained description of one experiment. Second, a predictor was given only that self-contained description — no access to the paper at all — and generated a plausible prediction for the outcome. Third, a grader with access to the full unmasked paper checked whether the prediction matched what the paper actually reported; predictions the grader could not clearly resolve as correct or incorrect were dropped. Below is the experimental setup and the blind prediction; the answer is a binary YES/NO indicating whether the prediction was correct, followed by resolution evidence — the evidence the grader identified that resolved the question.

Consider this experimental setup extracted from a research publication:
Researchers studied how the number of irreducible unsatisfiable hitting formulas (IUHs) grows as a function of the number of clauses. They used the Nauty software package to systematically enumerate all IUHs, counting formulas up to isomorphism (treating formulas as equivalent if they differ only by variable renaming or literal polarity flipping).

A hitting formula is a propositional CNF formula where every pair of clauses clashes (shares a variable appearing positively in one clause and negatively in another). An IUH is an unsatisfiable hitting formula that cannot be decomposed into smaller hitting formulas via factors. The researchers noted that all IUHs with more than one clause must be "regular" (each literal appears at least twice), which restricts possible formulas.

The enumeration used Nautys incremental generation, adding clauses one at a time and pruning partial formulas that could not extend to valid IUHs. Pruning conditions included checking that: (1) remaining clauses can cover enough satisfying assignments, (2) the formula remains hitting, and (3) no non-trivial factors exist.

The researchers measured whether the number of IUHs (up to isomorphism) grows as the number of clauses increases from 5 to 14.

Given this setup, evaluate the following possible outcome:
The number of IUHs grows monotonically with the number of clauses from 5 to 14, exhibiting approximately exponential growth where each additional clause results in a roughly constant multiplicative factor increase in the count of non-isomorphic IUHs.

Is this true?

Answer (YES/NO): NO